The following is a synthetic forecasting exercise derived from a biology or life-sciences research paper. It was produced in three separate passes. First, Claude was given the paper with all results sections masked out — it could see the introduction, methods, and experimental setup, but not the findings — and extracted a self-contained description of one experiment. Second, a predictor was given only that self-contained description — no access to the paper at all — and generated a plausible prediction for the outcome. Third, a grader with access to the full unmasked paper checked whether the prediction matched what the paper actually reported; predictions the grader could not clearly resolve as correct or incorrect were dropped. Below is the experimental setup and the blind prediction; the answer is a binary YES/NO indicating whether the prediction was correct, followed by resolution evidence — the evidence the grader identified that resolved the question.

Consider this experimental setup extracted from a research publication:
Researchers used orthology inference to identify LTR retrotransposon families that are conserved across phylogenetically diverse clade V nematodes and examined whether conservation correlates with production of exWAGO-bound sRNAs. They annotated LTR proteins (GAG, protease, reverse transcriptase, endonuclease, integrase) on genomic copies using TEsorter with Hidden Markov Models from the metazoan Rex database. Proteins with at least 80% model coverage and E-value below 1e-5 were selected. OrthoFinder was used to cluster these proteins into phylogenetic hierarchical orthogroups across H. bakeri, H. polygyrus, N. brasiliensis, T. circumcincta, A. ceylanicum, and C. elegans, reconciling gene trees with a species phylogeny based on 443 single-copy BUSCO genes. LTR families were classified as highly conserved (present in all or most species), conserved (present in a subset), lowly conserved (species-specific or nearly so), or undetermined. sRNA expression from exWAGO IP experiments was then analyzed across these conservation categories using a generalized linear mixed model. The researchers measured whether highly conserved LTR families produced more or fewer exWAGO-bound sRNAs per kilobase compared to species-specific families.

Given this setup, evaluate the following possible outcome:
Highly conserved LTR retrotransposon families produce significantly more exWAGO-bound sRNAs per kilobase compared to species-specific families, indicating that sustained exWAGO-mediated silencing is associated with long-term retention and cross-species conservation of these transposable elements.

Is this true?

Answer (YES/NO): NO